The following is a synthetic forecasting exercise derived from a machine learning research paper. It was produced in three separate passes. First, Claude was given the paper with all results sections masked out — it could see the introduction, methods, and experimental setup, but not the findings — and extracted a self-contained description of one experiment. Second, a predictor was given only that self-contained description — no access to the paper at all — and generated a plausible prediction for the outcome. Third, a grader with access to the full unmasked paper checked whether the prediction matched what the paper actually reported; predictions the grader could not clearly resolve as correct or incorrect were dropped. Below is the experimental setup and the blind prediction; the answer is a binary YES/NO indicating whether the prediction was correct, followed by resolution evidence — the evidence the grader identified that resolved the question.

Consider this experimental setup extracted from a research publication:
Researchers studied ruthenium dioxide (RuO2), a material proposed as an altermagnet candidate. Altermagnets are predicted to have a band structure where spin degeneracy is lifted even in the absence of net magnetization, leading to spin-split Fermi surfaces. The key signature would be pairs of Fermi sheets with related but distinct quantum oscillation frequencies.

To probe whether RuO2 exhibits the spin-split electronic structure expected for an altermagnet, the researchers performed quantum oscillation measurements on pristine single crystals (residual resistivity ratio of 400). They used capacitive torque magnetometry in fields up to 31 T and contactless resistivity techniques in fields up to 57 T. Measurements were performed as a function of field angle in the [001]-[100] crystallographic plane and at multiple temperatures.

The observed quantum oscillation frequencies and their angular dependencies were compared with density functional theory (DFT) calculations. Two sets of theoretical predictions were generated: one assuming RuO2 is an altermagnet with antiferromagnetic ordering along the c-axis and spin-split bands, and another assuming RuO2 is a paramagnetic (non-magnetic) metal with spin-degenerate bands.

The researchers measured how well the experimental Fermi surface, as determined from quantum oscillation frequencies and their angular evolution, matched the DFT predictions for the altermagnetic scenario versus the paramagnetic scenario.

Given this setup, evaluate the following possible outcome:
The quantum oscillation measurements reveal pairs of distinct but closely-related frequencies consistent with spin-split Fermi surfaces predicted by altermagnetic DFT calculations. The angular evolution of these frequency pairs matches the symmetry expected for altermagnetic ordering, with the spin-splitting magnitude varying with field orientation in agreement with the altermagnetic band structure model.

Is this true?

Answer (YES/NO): NO